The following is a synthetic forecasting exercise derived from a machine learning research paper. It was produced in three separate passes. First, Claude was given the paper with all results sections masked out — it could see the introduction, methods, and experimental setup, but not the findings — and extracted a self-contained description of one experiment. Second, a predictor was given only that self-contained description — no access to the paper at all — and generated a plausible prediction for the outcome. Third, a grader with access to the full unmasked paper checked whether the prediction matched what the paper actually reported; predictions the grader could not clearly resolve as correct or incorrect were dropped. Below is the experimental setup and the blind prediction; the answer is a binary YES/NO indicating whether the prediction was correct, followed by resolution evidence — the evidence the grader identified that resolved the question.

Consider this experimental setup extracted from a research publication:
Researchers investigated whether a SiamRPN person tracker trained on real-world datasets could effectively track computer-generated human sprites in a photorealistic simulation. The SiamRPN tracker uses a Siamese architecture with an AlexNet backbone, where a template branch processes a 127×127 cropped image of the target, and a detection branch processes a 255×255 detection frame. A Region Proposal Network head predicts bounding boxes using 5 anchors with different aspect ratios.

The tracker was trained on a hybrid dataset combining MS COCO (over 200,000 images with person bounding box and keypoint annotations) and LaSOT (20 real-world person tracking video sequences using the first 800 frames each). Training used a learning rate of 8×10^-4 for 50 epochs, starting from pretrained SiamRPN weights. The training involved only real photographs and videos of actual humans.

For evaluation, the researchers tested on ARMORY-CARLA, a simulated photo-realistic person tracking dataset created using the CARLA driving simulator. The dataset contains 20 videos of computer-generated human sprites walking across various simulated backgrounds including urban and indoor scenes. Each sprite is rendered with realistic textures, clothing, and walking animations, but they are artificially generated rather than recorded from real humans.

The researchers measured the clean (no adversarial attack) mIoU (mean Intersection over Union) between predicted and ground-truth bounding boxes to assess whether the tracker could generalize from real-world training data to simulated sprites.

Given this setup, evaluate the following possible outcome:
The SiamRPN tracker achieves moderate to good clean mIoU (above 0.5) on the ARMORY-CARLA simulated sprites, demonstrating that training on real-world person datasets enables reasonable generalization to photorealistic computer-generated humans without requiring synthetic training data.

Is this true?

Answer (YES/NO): YES